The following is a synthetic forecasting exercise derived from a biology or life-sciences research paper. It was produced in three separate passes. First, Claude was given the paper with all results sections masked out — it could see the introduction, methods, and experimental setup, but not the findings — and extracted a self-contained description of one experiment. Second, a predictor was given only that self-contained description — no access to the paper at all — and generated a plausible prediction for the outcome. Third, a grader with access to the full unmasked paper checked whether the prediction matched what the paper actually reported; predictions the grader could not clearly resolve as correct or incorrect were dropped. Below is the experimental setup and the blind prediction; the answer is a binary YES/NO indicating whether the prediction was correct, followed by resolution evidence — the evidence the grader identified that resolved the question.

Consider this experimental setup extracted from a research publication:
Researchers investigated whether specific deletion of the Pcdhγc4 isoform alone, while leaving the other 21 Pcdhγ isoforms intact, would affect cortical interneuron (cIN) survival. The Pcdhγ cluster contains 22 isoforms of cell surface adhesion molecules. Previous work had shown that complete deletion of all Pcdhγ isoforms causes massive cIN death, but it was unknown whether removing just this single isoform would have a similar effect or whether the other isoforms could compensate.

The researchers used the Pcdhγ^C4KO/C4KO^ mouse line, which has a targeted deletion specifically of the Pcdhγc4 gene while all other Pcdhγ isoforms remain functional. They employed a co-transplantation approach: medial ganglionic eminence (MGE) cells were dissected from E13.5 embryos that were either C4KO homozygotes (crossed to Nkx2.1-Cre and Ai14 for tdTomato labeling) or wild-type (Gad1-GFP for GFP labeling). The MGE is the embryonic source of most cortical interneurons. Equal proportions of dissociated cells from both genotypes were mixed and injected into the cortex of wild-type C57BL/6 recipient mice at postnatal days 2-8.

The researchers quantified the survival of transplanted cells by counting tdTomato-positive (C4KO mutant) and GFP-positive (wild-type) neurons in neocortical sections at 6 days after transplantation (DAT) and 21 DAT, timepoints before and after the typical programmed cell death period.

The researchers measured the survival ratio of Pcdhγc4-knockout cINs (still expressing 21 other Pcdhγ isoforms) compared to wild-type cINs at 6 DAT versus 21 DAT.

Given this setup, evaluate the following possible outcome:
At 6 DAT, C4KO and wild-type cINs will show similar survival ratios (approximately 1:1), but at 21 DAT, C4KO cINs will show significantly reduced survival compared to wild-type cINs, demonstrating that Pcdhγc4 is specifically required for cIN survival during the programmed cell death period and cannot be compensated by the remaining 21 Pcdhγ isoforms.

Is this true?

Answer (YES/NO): NO